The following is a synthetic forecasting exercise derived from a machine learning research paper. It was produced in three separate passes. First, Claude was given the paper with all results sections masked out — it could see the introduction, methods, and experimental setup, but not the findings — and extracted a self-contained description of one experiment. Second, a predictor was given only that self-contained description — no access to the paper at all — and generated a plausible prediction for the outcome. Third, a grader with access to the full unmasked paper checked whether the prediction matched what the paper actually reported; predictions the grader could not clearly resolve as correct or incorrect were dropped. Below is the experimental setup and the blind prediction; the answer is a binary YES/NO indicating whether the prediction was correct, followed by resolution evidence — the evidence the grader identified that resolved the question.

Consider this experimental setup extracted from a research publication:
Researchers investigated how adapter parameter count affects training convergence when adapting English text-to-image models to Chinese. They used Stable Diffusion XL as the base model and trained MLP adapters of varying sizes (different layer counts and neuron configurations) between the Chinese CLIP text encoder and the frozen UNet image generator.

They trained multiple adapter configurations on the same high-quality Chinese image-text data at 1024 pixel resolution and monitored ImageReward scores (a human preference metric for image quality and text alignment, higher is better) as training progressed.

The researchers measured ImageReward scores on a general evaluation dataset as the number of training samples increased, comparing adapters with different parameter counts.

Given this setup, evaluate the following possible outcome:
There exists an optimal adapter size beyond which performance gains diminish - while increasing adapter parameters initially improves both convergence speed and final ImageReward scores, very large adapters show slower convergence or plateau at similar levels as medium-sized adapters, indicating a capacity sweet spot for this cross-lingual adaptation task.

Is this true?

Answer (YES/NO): NO